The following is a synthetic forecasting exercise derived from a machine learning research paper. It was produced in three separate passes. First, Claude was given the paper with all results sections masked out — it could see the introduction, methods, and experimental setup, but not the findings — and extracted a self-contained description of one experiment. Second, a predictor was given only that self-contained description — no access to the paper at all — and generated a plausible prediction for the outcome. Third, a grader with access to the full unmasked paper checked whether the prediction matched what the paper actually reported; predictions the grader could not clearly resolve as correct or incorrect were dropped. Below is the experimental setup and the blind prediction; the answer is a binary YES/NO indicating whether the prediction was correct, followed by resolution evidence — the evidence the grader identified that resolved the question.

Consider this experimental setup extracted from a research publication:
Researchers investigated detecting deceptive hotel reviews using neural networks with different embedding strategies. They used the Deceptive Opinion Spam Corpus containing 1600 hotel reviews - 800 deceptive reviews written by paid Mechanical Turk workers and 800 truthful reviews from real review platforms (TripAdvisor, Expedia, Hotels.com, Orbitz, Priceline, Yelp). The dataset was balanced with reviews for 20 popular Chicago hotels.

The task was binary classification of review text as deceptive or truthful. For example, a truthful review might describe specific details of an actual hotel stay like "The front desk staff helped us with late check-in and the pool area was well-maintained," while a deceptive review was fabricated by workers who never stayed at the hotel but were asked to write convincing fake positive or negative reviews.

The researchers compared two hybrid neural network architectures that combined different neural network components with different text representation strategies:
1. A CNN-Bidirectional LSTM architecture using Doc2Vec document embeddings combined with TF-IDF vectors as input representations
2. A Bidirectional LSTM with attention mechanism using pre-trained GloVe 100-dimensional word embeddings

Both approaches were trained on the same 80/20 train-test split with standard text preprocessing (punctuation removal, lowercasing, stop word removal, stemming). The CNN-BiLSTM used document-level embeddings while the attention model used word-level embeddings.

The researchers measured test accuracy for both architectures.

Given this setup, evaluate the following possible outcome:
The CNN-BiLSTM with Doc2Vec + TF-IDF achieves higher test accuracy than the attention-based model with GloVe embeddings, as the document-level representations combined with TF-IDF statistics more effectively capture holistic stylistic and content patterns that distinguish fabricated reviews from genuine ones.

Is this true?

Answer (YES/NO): YES